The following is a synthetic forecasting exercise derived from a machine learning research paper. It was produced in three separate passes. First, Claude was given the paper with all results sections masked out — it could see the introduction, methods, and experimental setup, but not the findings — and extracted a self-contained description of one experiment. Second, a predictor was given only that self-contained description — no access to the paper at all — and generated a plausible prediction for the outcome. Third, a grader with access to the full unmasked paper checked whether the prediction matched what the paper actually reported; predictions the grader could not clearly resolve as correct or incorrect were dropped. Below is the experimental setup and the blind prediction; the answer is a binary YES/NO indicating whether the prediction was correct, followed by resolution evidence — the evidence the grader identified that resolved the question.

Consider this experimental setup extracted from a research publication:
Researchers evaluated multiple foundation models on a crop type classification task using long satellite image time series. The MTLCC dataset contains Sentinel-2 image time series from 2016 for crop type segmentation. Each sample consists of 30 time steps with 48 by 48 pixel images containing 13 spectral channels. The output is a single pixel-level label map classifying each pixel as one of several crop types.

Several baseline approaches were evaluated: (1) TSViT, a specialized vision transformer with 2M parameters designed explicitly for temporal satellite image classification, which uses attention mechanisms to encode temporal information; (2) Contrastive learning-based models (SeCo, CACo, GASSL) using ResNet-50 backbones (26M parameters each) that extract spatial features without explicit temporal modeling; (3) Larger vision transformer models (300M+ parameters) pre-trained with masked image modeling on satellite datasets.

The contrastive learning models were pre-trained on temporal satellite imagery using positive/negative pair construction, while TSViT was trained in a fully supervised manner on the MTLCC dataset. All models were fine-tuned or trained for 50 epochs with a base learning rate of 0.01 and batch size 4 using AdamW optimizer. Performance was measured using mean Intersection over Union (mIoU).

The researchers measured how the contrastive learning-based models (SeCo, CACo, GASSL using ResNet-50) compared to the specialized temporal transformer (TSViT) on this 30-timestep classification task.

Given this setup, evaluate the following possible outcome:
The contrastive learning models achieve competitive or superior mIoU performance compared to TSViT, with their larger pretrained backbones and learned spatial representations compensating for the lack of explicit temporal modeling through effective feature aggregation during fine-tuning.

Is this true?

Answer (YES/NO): NO